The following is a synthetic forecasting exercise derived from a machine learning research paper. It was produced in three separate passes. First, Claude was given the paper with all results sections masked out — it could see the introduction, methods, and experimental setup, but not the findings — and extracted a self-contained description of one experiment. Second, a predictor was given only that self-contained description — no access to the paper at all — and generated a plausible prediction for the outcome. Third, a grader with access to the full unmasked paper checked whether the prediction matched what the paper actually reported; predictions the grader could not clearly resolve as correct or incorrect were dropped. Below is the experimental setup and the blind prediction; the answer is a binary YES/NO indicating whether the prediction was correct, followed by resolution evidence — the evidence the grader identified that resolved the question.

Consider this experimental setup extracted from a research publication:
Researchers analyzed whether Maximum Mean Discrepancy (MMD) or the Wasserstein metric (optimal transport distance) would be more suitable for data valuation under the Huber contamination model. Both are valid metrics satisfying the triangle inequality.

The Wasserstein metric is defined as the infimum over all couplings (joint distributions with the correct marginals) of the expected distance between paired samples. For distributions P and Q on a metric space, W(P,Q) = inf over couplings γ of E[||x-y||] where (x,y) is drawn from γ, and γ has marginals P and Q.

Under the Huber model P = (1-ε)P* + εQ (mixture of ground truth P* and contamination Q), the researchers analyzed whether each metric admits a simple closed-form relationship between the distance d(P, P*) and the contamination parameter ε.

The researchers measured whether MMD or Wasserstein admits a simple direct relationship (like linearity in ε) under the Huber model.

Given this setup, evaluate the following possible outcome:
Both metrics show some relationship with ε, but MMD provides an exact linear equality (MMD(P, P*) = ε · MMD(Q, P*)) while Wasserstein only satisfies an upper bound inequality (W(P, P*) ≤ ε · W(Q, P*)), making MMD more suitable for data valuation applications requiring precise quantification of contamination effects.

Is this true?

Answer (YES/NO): NO